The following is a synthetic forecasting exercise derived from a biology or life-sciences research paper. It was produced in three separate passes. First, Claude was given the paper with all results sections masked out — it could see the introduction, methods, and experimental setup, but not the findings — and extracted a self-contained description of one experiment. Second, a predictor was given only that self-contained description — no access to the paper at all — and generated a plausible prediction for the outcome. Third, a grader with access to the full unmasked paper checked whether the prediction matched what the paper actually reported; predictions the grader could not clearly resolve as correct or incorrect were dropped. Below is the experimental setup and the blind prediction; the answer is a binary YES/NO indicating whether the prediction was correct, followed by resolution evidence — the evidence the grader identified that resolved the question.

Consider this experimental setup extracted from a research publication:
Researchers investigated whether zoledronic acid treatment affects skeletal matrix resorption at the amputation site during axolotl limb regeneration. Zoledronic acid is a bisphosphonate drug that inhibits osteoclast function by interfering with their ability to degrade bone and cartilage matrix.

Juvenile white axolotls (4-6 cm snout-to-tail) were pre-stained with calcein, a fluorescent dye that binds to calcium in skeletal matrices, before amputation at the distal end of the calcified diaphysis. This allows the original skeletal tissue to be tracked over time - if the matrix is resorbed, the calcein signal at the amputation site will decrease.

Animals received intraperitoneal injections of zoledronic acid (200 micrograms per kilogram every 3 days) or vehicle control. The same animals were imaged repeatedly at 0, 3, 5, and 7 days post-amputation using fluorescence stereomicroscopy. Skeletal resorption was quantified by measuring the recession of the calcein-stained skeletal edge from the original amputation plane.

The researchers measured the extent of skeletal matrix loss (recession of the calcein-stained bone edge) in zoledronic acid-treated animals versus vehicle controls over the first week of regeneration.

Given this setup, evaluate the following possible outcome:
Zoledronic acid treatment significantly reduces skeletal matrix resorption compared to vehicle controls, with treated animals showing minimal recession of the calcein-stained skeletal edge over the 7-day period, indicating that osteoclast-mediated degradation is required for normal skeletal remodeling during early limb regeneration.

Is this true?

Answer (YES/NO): NO